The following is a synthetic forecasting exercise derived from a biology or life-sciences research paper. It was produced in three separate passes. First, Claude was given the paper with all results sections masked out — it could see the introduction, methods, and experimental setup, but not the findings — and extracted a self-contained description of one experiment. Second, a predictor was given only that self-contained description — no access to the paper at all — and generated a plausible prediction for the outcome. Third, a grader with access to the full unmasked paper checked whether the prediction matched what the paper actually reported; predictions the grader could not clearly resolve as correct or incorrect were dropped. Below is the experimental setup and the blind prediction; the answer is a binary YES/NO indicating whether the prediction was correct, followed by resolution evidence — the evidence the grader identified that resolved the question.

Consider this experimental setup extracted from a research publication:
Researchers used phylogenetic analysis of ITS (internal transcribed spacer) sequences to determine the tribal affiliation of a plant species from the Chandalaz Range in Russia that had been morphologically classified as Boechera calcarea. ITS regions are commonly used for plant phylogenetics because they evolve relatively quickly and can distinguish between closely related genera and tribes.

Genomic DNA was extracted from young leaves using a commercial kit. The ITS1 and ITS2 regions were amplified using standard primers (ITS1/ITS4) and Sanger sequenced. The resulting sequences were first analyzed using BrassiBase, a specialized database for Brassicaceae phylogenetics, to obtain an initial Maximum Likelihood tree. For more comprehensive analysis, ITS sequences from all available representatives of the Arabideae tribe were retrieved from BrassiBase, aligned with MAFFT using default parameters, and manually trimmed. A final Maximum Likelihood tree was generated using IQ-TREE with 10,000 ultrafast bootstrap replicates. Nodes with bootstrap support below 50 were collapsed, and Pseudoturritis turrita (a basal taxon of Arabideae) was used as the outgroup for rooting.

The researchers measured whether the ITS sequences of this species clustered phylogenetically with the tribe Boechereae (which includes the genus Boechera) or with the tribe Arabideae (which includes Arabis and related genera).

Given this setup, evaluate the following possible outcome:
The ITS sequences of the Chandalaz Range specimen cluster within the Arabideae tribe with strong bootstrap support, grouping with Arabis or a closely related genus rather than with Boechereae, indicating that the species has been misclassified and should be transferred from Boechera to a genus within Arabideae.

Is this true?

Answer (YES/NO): YES